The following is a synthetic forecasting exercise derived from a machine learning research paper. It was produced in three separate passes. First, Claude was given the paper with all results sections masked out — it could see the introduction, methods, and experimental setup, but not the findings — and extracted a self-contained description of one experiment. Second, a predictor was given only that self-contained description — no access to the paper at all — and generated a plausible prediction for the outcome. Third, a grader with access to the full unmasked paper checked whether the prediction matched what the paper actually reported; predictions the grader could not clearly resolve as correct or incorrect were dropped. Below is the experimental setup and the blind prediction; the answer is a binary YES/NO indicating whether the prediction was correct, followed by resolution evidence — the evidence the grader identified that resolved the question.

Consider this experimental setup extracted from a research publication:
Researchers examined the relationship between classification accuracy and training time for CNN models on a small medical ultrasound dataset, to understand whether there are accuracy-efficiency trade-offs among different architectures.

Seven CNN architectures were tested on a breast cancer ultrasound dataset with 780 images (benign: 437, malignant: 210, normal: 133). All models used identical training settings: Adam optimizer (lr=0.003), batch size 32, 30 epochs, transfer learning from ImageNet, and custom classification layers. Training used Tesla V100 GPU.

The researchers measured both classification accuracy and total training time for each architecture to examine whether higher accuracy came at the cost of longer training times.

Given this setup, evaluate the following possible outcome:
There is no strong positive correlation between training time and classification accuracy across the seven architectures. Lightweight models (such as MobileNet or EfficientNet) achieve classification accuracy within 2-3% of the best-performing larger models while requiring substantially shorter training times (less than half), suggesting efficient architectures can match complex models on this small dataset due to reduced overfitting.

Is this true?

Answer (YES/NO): NO